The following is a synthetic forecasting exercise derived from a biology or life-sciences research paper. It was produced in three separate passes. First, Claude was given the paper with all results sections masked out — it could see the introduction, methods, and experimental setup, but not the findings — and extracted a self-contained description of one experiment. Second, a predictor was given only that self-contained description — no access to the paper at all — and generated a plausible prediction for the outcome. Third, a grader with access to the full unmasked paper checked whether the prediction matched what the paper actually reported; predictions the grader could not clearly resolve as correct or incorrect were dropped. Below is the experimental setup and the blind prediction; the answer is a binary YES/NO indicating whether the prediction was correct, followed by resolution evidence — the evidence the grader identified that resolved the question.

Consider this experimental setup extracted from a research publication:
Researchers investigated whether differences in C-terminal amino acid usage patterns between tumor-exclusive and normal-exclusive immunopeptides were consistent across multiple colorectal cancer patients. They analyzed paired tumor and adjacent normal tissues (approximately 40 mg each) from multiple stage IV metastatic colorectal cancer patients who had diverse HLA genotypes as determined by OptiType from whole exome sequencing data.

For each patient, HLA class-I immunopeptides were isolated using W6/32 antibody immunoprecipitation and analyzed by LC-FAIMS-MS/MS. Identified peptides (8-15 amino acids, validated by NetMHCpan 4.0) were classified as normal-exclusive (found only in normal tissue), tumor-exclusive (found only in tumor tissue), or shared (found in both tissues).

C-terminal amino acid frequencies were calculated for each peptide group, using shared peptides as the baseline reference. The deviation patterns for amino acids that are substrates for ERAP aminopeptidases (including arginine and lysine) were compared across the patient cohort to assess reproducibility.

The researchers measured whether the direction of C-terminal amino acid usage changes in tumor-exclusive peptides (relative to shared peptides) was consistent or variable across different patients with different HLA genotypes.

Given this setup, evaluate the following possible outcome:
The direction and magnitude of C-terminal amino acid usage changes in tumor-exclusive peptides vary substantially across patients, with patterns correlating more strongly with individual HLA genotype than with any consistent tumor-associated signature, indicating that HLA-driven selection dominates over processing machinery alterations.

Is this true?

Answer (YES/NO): NO